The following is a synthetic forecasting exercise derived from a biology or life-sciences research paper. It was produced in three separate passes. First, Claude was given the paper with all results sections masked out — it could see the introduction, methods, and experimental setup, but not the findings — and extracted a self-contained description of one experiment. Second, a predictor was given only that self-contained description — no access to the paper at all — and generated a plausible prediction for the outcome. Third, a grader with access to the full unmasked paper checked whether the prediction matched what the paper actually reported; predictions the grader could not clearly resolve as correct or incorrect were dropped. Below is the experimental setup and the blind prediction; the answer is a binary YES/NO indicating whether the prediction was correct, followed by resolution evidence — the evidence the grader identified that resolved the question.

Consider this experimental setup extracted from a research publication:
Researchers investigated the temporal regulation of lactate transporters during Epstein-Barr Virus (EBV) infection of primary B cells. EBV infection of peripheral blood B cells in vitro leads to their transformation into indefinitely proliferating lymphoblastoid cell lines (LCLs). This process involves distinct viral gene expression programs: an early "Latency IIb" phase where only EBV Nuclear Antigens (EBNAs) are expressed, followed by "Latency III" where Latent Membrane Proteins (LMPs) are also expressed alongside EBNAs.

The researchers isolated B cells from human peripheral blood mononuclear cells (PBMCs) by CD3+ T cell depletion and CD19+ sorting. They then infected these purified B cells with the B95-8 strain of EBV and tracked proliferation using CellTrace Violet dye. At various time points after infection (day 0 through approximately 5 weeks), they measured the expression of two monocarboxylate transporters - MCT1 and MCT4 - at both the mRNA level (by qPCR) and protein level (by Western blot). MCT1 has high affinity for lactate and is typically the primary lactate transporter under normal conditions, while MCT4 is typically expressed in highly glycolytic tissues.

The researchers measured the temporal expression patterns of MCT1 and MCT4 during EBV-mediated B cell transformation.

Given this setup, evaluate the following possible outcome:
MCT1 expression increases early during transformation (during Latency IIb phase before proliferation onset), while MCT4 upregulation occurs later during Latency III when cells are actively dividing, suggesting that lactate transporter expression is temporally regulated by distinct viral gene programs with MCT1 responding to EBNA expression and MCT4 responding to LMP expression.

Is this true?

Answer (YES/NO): NO